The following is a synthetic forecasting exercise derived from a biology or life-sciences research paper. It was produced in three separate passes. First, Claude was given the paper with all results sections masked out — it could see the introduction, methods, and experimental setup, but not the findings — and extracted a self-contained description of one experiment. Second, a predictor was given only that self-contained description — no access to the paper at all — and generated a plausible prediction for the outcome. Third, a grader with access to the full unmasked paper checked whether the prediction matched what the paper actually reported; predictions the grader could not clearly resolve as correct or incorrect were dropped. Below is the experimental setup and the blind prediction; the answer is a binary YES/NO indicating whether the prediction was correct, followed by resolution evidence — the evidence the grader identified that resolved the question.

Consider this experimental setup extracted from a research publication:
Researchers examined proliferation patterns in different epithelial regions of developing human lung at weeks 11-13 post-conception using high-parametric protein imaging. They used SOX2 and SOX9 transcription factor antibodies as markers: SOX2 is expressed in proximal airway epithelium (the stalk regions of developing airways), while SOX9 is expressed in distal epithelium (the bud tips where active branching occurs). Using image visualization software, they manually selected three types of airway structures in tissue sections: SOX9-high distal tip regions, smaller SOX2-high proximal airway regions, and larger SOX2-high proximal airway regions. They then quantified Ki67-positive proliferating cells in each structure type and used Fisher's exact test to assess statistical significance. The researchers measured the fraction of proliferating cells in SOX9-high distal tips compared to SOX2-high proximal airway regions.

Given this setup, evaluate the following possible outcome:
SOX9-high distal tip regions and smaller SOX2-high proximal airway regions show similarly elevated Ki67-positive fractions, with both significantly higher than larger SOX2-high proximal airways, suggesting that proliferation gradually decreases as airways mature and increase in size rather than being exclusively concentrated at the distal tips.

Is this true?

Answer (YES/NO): NO